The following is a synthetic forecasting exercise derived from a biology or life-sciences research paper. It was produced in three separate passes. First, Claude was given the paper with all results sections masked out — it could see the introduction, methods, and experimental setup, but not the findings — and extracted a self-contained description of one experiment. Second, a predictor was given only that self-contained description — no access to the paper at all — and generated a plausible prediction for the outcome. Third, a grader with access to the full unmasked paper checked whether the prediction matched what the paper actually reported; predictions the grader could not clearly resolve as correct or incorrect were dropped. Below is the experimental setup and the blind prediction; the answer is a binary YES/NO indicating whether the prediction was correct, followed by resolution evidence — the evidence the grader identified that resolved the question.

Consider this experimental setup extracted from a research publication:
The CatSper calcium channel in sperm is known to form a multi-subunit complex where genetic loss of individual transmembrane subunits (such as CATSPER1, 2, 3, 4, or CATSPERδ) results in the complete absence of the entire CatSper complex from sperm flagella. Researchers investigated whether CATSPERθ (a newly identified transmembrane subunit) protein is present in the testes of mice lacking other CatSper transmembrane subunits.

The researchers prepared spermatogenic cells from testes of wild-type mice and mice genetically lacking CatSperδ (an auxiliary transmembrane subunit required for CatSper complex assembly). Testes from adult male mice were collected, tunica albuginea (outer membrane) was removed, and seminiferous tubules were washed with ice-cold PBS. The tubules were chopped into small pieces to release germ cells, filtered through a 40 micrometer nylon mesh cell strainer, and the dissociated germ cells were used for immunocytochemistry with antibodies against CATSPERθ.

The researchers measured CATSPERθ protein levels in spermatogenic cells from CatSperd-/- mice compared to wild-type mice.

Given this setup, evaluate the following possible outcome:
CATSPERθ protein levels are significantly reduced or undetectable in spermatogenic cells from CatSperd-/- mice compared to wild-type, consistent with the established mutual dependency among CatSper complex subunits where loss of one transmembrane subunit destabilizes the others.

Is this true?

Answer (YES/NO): YES